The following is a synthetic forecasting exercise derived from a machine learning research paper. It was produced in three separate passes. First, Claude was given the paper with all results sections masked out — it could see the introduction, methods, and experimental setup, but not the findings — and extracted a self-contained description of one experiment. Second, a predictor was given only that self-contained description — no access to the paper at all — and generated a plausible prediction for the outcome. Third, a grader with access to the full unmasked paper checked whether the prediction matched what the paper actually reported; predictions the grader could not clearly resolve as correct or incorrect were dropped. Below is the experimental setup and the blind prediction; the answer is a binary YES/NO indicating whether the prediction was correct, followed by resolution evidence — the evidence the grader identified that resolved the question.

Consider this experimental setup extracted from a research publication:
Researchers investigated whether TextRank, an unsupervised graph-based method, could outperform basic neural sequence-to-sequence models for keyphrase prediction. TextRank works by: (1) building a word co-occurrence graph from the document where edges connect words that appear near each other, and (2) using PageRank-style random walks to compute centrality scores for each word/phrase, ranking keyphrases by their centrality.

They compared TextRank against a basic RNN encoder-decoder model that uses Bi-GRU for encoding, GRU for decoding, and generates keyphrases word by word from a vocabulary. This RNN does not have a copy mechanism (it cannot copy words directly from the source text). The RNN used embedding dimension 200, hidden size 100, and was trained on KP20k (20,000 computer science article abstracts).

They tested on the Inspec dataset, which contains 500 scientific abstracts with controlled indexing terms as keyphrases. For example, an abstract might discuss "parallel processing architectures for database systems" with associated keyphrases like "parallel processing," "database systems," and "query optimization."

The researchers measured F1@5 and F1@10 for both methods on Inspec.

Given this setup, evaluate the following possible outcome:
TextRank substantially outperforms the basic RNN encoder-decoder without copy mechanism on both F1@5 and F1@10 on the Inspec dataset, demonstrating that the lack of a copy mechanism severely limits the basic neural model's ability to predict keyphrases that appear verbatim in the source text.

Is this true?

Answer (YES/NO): YES